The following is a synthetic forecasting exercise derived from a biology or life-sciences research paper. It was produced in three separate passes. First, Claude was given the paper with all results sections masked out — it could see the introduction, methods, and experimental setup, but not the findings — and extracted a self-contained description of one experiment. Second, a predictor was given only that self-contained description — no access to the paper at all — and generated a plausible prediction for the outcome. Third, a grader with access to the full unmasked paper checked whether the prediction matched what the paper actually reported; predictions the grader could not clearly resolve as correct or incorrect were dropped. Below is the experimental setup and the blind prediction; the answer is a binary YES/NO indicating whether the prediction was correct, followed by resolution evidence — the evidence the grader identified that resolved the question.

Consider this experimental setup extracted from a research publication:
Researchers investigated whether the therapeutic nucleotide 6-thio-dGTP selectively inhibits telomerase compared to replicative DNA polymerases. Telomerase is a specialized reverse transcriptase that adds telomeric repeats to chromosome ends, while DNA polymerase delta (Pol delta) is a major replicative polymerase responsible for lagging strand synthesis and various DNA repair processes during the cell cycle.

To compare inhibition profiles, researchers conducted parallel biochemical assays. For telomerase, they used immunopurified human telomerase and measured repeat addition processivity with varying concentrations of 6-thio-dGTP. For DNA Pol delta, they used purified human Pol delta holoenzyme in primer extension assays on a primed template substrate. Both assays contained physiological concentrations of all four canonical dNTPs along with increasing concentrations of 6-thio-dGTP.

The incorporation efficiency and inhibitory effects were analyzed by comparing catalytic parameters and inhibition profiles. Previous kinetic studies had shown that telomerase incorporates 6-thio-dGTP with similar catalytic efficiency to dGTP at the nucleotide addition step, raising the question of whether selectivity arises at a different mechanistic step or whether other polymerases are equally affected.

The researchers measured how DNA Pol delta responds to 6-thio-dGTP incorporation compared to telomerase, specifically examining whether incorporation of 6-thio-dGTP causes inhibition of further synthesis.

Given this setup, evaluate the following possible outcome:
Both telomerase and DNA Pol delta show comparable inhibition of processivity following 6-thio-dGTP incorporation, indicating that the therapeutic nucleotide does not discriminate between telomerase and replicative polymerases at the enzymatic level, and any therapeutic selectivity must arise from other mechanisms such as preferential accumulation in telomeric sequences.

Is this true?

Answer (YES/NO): NO